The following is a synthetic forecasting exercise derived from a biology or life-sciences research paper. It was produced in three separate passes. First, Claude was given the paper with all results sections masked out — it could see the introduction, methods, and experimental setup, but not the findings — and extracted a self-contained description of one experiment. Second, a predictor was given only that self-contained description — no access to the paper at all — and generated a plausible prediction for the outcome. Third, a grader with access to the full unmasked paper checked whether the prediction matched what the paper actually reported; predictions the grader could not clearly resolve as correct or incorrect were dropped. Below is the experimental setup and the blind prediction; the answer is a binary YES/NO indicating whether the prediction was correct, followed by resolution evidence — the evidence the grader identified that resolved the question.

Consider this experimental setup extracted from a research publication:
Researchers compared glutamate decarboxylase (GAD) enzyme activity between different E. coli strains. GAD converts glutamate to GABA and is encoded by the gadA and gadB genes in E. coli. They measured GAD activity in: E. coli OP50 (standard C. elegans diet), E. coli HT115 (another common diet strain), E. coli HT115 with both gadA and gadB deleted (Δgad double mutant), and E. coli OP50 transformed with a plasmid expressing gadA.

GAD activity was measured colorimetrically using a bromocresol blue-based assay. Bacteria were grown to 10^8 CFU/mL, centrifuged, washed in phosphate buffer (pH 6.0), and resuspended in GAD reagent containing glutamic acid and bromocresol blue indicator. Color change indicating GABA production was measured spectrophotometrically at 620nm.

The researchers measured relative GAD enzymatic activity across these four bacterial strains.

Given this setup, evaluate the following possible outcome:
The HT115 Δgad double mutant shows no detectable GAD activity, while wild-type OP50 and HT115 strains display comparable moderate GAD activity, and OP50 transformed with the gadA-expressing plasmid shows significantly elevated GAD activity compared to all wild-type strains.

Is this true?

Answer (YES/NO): NO